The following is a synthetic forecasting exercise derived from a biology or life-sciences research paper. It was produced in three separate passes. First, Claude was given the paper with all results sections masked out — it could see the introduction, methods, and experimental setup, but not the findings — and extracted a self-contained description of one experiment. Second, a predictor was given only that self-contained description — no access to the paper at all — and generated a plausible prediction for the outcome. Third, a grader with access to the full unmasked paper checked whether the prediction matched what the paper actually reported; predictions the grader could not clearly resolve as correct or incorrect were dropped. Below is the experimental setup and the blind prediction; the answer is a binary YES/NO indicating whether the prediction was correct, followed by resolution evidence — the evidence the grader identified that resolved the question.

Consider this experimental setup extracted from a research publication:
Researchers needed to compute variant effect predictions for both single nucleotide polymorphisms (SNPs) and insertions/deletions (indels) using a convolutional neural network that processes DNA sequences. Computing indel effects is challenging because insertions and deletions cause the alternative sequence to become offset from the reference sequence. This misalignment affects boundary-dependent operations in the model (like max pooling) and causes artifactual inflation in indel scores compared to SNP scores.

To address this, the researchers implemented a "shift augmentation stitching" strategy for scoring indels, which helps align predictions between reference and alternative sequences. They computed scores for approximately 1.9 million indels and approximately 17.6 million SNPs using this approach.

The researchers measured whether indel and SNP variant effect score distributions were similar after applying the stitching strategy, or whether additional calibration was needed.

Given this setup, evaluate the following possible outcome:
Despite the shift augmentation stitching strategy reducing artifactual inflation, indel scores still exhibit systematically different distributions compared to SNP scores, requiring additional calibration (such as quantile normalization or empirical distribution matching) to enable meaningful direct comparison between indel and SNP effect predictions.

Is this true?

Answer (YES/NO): YES